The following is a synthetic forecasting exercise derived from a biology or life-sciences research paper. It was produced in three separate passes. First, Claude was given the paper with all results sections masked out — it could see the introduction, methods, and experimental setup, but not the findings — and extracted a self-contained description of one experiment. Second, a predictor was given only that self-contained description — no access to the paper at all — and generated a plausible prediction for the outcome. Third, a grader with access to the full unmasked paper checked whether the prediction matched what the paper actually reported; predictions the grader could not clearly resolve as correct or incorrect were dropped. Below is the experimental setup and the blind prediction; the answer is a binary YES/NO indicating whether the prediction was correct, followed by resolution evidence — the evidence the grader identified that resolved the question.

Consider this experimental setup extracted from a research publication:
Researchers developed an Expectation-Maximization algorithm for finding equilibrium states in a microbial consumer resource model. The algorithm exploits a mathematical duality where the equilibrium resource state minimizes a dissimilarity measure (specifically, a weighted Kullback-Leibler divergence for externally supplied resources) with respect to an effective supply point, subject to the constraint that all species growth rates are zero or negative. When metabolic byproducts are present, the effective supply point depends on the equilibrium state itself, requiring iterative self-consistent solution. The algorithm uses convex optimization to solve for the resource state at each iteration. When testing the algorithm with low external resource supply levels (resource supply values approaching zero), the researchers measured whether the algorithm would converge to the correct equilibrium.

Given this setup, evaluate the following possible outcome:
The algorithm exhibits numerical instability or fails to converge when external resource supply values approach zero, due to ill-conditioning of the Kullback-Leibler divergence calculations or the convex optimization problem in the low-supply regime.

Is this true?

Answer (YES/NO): YES